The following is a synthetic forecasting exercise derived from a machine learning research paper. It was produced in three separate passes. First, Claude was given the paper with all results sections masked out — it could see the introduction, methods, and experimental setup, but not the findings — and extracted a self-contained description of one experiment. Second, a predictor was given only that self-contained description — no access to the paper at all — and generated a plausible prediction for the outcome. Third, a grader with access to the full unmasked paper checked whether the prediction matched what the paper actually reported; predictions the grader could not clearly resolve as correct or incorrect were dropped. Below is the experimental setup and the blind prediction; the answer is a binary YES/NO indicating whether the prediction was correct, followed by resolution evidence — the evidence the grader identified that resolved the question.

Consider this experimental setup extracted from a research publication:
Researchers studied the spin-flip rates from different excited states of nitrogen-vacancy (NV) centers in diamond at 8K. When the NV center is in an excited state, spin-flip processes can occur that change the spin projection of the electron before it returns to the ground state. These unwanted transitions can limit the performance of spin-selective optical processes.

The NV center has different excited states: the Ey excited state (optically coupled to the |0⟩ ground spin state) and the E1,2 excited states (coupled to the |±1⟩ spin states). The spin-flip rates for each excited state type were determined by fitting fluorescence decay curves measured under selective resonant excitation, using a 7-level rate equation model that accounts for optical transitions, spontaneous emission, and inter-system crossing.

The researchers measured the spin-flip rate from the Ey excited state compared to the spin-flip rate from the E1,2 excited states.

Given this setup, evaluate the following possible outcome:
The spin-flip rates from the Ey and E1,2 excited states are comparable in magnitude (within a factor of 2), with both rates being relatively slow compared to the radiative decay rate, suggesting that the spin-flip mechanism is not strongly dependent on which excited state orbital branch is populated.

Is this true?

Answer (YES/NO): NO